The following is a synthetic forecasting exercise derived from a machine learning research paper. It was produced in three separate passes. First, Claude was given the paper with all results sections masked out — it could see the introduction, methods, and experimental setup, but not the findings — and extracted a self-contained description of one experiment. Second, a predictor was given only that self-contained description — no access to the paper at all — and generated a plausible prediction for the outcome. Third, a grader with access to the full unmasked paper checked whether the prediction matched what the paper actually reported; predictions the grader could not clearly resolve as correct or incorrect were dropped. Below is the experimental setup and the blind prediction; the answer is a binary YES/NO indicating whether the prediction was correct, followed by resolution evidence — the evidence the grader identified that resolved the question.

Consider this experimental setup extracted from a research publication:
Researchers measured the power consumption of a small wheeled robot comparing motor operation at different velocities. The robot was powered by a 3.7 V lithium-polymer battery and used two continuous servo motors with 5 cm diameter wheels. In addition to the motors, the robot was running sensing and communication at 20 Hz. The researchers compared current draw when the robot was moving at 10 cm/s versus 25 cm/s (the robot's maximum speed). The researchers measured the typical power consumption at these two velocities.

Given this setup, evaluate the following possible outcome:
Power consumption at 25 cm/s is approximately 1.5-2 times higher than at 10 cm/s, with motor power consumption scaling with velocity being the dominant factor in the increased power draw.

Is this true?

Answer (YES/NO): NO